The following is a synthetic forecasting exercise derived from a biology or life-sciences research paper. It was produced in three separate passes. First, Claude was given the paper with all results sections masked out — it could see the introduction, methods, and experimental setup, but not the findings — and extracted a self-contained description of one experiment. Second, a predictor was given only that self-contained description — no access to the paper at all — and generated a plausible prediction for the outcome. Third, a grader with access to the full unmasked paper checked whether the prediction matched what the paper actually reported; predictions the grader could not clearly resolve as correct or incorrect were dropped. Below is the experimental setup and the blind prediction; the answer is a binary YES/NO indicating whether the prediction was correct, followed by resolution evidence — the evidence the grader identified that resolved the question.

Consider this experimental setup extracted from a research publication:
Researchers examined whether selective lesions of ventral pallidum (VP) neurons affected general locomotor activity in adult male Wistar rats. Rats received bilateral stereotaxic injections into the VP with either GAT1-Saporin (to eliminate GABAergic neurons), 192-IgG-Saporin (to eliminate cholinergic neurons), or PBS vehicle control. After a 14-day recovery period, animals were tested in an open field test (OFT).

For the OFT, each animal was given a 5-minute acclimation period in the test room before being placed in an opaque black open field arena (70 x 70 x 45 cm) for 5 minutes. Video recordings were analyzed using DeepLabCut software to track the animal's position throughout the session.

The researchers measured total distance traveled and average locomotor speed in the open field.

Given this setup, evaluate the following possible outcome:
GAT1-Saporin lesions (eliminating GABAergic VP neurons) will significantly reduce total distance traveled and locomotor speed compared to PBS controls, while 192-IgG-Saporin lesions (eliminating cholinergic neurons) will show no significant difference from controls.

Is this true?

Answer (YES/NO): NO